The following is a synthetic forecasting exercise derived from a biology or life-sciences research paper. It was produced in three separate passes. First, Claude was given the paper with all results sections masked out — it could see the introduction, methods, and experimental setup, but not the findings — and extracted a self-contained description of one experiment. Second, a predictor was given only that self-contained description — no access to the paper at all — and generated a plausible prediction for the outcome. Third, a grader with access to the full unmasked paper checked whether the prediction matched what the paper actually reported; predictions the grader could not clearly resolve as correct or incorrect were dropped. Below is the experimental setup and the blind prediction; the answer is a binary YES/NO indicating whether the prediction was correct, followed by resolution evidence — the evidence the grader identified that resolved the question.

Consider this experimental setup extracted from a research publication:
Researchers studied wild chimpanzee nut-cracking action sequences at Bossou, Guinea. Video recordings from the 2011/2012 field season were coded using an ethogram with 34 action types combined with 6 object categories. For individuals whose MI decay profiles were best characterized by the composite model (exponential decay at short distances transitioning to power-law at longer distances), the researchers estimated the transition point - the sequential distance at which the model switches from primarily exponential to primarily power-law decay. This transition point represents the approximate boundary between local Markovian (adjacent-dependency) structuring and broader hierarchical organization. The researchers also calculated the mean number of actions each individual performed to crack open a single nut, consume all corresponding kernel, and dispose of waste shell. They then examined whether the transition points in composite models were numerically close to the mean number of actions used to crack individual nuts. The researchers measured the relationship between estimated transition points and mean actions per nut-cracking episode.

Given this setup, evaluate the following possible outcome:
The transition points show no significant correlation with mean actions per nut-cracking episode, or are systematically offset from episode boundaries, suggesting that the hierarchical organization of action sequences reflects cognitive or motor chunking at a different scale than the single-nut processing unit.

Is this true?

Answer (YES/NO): YES